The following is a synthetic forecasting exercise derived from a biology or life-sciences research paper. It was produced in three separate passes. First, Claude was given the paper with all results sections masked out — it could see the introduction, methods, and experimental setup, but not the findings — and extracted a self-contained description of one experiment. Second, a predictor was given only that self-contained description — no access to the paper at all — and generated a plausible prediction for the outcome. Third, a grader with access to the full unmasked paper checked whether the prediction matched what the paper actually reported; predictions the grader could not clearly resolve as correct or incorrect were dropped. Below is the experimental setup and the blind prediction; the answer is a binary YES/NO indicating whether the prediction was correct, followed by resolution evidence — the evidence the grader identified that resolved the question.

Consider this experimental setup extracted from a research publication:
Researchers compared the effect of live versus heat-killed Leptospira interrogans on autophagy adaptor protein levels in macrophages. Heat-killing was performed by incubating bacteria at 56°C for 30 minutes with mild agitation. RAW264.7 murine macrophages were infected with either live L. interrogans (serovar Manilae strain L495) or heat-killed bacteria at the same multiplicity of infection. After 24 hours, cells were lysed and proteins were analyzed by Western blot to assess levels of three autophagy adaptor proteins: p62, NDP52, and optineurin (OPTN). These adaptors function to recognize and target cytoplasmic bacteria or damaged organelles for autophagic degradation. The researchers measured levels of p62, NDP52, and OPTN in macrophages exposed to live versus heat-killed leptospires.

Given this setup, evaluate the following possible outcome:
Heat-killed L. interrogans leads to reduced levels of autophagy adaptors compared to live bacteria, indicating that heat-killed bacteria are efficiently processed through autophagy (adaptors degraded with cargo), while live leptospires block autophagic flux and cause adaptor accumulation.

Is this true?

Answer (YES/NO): NO